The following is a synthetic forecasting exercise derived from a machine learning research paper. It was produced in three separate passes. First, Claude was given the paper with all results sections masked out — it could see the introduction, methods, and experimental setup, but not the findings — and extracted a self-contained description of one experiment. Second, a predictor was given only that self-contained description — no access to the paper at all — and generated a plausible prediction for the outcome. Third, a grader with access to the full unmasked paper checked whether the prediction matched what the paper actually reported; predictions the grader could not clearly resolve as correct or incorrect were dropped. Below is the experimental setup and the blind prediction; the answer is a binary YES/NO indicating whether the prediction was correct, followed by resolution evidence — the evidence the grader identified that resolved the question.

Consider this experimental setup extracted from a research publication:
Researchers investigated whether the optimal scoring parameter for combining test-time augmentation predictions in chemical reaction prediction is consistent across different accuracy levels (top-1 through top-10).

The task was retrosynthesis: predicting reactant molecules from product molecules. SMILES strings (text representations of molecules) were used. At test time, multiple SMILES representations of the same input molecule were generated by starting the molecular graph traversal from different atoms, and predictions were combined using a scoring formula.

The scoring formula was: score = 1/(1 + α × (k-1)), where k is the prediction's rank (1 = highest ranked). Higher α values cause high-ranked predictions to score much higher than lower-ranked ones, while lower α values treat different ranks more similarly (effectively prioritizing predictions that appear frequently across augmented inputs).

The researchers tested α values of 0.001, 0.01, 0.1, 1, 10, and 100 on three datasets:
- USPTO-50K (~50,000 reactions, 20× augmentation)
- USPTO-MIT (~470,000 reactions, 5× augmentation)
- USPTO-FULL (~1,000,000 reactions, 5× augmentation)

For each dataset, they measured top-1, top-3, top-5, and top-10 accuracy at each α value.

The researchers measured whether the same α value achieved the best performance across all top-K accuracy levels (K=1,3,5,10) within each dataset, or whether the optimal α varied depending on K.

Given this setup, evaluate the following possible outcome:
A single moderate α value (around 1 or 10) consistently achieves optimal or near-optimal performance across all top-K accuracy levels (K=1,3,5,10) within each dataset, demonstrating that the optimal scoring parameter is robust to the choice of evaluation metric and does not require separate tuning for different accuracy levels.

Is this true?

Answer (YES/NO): YES